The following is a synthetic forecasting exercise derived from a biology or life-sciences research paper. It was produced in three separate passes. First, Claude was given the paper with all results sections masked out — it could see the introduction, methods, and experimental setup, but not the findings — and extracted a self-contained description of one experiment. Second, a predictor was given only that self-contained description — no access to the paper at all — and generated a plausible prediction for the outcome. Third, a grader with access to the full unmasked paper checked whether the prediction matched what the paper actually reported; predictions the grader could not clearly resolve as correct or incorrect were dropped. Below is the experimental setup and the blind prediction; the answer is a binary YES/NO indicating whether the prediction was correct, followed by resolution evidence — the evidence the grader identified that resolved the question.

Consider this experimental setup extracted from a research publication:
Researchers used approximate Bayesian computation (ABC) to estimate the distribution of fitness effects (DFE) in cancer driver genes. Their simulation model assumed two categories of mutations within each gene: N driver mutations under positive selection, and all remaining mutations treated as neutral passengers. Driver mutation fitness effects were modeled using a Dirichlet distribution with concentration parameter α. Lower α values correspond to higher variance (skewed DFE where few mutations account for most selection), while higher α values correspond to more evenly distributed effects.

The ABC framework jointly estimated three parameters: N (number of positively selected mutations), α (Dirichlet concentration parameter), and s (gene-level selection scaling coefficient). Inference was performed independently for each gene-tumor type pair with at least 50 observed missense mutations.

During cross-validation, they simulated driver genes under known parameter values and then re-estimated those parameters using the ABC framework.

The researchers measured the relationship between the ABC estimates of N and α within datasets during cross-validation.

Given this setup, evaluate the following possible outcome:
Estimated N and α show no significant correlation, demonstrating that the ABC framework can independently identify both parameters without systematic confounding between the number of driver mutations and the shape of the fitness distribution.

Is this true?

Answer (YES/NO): NO